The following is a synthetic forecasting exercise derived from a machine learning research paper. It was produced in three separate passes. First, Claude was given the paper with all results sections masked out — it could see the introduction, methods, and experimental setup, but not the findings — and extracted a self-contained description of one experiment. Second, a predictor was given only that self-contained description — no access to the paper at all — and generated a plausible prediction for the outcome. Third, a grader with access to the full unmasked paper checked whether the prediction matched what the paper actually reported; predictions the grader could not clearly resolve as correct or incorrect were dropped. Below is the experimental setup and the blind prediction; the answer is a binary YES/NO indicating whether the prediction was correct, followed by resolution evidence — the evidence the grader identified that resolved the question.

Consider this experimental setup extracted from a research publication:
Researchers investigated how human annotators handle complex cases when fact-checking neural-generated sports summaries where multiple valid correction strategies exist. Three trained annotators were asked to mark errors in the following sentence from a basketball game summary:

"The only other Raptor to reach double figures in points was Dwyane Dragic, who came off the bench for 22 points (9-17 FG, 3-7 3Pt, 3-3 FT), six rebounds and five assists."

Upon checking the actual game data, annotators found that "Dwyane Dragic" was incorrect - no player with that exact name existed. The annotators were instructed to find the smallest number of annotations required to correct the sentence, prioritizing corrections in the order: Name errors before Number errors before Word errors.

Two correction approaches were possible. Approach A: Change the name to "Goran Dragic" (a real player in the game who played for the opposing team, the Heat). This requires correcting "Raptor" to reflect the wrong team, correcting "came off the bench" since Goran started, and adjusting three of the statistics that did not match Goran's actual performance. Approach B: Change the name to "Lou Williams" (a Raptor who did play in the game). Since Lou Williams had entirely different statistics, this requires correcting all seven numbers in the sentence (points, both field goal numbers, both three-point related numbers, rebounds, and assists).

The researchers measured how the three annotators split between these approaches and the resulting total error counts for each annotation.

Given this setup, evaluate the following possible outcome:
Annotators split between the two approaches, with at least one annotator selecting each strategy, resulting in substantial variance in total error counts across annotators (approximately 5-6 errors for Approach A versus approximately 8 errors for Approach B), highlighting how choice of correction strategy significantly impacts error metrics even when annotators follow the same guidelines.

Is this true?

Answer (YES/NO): NO